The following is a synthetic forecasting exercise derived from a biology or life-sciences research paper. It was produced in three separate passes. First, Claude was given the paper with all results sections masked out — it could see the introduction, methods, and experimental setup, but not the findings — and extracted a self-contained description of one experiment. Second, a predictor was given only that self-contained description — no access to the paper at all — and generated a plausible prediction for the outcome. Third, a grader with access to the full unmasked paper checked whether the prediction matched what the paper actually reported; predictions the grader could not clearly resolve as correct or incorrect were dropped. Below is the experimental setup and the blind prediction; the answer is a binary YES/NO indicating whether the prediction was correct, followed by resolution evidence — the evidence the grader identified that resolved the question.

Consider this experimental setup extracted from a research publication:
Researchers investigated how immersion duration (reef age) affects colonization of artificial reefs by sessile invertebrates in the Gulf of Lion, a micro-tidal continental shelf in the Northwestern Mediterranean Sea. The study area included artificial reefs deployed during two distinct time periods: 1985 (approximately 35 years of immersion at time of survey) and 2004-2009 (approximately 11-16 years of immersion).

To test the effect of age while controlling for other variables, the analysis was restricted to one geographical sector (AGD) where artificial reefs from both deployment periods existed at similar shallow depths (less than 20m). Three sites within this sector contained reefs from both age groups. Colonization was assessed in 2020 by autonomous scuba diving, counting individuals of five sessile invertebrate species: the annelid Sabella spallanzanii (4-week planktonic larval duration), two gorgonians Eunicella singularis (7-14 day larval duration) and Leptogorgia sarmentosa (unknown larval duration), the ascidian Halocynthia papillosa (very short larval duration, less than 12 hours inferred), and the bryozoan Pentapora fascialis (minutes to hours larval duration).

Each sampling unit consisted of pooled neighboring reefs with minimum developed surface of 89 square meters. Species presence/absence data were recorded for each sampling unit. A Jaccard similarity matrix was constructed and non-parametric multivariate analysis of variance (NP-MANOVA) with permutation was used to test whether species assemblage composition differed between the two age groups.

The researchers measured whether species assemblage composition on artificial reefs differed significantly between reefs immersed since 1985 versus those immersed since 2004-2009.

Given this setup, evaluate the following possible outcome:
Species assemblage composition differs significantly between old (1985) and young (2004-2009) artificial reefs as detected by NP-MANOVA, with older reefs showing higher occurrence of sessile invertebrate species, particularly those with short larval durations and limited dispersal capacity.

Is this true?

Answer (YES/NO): NO